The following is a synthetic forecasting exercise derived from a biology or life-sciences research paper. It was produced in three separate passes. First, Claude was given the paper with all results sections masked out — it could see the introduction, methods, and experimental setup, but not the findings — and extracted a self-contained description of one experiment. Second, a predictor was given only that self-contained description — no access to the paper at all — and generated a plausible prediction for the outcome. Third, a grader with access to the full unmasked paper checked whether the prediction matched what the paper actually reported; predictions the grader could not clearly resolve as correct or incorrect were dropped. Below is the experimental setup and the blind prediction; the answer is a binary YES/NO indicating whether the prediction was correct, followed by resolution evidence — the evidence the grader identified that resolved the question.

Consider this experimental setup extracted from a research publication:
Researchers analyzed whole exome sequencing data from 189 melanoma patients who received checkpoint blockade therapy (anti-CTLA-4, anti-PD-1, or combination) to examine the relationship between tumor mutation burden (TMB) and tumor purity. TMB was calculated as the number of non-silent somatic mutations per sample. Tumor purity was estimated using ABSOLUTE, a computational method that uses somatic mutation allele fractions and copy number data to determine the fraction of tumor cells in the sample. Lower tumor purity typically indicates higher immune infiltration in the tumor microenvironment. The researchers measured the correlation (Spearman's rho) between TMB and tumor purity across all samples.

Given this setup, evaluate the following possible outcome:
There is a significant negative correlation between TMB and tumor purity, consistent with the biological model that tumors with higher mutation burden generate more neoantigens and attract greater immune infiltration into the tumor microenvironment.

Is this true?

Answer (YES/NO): NO